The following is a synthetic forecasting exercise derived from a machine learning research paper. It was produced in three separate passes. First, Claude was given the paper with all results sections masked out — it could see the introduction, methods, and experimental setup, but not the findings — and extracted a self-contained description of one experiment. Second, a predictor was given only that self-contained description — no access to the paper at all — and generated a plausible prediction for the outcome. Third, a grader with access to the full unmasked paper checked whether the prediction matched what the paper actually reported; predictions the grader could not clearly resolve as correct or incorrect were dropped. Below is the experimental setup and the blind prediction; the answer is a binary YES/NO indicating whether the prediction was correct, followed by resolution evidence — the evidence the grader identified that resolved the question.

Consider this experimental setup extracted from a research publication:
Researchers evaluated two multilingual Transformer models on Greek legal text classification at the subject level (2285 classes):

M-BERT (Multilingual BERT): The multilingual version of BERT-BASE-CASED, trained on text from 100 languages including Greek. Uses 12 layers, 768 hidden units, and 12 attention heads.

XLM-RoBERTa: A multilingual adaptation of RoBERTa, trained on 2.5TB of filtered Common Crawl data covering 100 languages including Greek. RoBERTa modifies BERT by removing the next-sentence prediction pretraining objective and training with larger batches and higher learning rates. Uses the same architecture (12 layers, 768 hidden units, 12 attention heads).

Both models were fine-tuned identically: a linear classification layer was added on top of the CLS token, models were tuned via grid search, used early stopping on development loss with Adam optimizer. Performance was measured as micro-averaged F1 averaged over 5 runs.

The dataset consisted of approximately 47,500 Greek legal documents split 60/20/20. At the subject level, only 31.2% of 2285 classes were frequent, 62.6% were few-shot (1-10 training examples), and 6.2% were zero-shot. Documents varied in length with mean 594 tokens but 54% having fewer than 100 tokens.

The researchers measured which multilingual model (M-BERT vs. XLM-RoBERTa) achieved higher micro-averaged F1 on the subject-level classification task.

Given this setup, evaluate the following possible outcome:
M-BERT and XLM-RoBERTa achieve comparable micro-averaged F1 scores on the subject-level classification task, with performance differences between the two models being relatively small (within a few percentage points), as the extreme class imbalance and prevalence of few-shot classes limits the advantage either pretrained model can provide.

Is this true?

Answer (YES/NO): YES